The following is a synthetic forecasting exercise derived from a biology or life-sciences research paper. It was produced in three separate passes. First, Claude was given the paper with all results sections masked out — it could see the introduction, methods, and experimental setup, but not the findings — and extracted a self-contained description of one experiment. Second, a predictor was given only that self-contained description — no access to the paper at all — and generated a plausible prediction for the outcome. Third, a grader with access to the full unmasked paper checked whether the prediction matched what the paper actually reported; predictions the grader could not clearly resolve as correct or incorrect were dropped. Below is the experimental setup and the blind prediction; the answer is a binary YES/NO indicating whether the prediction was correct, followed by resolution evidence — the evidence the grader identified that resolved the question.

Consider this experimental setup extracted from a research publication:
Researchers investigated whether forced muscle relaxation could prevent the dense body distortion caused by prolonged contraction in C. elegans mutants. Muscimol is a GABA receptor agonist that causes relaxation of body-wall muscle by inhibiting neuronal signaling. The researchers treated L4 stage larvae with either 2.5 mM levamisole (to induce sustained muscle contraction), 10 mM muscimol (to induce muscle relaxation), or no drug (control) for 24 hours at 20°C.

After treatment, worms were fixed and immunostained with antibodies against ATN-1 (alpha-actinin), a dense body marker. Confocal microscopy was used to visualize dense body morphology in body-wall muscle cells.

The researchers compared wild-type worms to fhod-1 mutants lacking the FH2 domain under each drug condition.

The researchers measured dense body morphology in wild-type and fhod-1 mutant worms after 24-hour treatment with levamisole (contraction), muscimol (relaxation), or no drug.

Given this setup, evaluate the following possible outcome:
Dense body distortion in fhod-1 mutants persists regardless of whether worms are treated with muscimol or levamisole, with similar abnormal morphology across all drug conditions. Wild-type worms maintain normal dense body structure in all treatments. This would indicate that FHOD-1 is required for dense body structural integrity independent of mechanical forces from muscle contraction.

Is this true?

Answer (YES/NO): NO